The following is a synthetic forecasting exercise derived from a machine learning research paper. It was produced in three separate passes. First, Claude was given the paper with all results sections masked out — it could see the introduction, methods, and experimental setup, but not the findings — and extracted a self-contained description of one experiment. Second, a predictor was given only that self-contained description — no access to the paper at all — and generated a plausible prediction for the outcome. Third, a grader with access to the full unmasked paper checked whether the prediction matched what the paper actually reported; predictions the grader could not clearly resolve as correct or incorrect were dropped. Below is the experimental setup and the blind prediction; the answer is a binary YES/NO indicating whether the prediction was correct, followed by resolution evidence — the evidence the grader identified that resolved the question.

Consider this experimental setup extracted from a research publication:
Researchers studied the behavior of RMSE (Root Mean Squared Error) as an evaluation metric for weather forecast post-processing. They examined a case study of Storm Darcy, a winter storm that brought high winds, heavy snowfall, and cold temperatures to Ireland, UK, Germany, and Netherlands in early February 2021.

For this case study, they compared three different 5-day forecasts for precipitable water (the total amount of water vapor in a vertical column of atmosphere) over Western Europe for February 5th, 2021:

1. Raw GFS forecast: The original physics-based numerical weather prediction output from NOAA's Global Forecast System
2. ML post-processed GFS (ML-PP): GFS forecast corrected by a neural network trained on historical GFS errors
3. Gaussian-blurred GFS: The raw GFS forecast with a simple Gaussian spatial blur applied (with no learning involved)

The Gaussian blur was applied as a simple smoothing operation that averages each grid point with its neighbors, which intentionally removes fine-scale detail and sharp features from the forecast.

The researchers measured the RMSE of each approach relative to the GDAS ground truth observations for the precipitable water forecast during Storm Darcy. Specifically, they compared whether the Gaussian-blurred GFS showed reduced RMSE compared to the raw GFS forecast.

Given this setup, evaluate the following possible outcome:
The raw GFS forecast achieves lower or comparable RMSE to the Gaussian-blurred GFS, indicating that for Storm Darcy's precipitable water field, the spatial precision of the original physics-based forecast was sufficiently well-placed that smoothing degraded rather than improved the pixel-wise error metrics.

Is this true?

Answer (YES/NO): NO